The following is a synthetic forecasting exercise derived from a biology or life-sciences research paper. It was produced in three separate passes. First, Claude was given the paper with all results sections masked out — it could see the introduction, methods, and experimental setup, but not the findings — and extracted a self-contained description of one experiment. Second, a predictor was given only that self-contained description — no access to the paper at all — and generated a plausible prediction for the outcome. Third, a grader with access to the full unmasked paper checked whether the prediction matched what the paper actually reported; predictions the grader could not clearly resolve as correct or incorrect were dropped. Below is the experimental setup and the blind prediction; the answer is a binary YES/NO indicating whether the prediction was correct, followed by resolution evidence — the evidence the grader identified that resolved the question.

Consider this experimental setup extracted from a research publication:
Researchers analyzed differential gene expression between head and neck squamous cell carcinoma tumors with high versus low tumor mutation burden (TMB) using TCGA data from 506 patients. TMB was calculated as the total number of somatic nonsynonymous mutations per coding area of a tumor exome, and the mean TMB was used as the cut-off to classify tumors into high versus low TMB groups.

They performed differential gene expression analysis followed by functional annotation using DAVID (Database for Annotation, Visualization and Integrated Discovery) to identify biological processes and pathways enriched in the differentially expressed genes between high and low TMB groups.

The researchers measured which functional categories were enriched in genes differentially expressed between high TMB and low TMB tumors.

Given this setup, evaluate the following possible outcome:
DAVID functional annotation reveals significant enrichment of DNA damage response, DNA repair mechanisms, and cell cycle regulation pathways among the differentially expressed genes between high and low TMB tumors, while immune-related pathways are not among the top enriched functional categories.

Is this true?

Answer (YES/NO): NO